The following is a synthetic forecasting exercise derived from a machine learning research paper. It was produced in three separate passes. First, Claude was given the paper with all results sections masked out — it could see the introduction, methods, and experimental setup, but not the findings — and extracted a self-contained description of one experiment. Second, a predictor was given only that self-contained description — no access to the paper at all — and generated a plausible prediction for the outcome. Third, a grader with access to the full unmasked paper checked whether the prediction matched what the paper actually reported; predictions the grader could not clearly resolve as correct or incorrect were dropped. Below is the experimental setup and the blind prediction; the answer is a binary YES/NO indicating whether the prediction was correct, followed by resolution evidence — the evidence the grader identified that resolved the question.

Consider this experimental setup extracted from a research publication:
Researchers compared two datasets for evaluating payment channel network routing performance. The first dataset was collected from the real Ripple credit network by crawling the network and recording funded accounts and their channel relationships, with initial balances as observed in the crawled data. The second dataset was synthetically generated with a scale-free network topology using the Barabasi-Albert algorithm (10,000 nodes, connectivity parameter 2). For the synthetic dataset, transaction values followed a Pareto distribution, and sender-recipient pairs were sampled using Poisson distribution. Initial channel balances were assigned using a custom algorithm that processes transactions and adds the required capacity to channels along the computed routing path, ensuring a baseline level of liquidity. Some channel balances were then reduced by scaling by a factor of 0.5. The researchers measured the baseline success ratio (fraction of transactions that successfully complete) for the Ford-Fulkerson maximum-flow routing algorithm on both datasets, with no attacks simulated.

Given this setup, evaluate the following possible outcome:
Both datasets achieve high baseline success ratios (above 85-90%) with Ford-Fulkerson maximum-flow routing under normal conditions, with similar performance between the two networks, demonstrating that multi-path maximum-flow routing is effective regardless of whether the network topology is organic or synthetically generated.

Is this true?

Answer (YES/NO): NO